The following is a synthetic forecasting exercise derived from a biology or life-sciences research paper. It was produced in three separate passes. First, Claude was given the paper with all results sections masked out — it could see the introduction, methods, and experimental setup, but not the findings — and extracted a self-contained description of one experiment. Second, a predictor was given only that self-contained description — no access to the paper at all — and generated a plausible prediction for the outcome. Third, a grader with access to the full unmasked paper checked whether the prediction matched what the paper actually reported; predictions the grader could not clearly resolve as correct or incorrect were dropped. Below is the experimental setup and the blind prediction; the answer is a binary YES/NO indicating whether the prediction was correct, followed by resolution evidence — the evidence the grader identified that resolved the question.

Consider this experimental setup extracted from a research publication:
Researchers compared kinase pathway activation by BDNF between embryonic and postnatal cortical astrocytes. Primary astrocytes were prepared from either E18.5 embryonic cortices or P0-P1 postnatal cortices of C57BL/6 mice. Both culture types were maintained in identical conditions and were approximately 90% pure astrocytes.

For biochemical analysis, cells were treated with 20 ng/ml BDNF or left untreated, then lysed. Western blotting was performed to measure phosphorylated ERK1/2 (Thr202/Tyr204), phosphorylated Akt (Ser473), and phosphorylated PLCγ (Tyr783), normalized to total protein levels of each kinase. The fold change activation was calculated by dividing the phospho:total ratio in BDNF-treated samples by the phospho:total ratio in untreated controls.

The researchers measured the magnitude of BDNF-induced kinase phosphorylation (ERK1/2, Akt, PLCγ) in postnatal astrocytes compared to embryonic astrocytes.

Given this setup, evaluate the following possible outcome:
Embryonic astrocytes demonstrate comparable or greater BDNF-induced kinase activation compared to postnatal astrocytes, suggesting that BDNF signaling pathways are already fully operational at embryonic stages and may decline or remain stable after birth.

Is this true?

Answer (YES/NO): YES